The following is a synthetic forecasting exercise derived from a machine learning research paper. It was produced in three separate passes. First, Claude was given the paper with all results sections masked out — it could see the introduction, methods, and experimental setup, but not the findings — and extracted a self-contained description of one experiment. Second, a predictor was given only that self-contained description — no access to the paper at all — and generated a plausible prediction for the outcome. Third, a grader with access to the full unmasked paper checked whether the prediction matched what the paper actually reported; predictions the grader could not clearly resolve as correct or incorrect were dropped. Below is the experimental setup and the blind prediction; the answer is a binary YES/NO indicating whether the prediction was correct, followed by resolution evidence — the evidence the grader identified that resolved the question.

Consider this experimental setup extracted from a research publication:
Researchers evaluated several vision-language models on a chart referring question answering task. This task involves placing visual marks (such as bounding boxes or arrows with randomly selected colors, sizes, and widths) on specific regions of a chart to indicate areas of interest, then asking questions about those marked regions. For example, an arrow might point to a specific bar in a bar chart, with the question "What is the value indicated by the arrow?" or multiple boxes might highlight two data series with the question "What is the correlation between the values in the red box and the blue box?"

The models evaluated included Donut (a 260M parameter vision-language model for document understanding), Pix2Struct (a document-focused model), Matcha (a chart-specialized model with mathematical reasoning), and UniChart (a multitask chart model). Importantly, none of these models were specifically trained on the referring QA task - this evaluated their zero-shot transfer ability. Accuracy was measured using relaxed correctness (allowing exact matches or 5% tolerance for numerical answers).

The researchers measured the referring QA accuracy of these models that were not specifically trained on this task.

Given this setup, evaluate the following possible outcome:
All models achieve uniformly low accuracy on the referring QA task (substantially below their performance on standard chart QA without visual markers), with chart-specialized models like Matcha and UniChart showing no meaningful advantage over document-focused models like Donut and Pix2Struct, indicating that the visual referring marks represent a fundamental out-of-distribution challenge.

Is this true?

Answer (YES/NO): NO